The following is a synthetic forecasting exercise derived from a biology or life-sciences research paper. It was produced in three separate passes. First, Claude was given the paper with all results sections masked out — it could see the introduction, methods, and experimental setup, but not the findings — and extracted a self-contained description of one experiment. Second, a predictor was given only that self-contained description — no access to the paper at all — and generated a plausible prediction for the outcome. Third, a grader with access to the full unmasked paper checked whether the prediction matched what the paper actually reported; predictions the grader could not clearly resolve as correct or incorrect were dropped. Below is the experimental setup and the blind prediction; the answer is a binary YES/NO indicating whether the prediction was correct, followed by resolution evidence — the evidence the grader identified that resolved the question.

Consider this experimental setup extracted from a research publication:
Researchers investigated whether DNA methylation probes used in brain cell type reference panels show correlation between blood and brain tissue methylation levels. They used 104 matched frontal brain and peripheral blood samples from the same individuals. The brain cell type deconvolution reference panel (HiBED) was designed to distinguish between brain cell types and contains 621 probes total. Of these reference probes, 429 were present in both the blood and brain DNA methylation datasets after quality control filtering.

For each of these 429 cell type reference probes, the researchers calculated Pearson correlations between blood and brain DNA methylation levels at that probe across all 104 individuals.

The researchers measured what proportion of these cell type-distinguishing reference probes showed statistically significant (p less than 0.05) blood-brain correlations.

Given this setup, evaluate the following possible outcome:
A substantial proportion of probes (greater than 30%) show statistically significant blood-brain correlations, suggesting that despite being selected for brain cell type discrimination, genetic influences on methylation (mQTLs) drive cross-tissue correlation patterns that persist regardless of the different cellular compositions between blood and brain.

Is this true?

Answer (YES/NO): NO